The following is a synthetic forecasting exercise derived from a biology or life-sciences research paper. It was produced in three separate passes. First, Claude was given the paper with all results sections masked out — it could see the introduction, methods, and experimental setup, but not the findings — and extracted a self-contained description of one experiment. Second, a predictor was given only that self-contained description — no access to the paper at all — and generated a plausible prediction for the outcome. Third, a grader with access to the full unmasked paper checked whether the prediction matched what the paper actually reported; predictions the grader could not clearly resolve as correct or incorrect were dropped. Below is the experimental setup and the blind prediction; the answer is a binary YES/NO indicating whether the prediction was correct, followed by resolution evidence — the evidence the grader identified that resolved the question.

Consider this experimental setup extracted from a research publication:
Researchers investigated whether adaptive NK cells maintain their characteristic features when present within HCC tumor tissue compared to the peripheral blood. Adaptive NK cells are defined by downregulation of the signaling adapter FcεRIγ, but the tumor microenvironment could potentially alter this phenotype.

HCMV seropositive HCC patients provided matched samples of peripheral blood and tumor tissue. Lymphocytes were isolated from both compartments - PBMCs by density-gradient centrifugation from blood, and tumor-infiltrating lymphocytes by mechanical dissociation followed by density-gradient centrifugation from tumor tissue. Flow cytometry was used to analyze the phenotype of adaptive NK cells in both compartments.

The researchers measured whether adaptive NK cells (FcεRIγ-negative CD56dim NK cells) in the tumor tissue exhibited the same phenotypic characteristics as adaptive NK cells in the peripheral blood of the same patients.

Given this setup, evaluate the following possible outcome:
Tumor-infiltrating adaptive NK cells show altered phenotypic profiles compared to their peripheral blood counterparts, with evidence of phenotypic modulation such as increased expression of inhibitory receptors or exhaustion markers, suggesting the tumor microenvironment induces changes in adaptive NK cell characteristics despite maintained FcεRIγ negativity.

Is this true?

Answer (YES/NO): NO